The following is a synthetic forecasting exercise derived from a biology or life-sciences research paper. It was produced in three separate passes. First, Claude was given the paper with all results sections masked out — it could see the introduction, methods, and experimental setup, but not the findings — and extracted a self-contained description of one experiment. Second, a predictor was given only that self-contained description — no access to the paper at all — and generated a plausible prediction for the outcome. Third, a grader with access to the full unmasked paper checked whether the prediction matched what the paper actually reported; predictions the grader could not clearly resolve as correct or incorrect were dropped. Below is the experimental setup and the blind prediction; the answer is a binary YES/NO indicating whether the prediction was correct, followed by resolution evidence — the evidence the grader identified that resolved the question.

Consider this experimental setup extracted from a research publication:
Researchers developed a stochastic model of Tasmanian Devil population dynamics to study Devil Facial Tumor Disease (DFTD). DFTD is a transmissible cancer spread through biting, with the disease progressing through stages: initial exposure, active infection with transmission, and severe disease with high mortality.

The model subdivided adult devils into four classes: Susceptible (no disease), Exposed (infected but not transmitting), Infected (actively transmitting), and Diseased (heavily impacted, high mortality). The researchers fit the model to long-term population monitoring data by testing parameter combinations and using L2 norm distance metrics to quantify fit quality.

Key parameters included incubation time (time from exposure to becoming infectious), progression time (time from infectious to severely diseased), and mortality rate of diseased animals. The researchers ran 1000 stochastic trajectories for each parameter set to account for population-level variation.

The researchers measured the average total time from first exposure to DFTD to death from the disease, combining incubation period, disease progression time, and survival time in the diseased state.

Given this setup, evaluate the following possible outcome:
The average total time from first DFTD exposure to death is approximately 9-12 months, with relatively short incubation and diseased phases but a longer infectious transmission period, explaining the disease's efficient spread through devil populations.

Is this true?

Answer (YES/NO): NO